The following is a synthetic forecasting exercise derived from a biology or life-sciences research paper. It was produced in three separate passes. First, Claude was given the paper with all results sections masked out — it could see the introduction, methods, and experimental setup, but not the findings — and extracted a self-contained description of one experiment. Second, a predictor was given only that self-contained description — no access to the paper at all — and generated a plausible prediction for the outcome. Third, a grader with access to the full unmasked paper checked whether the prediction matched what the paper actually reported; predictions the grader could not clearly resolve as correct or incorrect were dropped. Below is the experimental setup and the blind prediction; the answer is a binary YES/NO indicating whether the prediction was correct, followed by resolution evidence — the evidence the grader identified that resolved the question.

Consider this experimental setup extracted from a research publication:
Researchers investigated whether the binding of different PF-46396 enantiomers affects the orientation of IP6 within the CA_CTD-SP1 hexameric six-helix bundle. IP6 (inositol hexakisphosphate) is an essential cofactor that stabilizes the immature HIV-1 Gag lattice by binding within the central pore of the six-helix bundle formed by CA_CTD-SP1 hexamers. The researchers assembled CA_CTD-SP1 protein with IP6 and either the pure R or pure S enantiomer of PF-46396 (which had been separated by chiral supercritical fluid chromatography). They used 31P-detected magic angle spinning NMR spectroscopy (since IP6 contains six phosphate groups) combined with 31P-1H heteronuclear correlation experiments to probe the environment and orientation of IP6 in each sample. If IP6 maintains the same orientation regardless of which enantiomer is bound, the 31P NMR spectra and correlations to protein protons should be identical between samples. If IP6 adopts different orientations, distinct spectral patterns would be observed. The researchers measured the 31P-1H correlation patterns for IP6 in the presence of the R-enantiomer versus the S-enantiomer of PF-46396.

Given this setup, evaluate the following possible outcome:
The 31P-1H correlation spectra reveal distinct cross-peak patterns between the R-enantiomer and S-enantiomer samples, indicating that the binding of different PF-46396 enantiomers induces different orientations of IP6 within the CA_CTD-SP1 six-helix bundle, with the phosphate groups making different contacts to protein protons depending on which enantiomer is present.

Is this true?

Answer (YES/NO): YES